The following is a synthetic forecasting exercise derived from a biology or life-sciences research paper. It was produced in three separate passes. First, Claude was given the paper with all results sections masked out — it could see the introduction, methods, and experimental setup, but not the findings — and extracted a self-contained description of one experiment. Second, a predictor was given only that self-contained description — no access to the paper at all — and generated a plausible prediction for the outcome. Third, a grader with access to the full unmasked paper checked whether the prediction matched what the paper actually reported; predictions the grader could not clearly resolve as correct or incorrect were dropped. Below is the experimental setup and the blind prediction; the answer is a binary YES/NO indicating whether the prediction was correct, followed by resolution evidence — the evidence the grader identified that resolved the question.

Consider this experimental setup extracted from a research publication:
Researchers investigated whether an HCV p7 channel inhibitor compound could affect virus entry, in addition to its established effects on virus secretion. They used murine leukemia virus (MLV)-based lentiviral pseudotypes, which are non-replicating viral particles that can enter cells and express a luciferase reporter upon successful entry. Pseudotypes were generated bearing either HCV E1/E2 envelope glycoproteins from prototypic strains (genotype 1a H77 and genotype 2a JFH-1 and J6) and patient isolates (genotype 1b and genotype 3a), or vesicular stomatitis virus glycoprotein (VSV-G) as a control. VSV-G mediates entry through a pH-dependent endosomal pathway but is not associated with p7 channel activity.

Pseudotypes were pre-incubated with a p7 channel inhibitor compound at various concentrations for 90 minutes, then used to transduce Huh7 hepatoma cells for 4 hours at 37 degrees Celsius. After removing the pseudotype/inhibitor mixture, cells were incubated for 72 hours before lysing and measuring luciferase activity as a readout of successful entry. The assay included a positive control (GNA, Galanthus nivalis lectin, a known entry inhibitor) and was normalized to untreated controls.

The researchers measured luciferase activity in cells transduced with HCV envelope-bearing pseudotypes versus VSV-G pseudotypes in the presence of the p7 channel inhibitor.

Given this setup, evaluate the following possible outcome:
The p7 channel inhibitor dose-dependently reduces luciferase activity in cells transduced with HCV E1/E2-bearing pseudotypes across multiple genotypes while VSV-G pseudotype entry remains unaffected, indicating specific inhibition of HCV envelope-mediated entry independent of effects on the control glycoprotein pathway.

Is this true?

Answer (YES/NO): NO